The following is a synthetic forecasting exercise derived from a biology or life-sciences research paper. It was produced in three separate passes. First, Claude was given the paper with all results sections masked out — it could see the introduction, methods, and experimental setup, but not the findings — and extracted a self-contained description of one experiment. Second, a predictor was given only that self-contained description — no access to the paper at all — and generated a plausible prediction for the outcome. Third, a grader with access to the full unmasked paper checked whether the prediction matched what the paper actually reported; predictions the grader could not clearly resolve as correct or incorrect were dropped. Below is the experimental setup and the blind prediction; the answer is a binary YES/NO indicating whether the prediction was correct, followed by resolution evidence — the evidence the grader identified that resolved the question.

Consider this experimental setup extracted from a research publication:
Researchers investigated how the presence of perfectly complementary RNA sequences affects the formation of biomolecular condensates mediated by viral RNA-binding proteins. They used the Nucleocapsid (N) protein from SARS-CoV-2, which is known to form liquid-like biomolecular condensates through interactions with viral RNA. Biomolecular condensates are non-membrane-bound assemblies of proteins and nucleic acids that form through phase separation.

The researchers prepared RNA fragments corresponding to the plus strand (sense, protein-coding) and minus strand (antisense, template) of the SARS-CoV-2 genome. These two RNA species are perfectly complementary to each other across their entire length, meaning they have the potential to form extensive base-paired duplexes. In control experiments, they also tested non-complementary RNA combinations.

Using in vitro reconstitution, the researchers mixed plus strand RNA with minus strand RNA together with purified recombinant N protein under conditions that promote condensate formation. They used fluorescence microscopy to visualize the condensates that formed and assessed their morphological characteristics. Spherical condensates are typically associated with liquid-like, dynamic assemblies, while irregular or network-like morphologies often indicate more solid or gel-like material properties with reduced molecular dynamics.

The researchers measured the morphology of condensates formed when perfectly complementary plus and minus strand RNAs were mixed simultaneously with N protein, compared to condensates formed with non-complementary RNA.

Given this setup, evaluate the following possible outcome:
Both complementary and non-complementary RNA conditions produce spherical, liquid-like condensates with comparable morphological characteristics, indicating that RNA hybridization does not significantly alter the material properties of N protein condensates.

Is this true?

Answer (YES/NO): NO